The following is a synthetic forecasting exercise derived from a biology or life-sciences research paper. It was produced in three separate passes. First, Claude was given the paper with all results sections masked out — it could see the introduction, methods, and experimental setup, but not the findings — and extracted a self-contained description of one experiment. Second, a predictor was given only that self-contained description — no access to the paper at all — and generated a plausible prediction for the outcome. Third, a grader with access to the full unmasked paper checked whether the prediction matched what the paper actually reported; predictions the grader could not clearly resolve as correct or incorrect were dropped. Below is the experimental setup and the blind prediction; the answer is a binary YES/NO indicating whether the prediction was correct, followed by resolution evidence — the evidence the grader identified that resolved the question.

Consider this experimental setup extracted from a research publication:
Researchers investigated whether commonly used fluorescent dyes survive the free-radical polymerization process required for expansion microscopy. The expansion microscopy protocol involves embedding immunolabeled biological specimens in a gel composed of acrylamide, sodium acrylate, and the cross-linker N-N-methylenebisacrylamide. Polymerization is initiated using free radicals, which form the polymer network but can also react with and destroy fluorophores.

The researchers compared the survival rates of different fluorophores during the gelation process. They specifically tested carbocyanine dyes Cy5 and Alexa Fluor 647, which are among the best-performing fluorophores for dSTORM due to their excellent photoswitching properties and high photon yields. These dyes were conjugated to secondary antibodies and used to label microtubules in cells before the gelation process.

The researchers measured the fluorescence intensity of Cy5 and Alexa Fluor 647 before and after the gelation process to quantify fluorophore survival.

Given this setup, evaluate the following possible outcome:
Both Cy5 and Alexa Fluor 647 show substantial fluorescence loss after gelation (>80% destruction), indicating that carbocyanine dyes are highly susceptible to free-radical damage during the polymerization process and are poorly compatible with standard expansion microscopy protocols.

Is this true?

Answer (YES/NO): YES